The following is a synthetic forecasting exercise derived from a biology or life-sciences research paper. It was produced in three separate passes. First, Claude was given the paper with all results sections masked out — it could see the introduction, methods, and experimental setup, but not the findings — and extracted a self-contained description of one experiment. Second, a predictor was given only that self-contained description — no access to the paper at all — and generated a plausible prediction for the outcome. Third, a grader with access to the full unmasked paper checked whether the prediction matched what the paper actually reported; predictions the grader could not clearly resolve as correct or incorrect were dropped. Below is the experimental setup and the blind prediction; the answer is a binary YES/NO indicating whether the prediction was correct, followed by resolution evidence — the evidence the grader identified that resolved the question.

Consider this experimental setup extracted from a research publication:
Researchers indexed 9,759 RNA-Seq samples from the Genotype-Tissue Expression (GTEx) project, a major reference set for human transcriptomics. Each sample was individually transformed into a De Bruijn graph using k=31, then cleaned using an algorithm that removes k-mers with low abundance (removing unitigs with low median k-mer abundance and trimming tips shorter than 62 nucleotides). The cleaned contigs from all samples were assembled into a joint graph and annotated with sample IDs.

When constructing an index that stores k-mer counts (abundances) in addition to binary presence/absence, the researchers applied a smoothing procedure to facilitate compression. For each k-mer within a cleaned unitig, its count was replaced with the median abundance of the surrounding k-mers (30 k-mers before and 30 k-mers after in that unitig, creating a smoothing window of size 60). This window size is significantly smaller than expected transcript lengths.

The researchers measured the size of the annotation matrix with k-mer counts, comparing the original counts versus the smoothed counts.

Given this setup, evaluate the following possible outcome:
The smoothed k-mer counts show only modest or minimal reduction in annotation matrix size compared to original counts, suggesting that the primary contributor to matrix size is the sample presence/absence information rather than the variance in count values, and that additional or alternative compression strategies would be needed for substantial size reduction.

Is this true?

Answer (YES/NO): NO